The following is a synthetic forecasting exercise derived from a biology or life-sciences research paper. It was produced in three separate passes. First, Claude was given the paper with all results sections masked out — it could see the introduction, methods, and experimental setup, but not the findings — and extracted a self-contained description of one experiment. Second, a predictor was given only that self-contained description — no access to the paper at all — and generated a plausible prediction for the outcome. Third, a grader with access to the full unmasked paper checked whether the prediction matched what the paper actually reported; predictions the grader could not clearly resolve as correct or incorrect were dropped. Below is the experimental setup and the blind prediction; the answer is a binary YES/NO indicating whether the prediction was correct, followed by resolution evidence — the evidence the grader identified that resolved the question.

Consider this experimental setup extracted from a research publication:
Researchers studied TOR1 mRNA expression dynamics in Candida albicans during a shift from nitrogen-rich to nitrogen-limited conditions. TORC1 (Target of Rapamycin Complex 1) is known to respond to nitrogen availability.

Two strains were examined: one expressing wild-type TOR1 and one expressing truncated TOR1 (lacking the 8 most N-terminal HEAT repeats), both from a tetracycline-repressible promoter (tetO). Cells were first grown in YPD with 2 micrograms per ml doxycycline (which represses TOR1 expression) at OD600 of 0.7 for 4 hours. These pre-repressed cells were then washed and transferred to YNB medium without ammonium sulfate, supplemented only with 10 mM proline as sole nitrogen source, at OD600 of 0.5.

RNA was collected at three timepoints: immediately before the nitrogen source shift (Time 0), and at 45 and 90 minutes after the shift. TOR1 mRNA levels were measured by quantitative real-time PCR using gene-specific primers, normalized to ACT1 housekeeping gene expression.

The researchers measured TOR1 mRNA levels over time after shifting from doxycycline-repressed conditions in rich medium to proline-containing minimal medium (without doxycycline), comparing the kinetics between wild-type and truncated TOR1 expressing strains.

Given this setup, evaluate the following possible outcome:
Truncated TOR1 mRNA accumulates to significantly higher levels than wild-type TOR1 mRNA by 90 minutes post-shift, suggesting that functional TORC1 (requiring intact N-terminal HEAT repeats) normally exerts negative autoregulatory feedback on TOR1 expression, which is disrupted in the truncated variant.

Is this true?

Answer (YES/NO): NO